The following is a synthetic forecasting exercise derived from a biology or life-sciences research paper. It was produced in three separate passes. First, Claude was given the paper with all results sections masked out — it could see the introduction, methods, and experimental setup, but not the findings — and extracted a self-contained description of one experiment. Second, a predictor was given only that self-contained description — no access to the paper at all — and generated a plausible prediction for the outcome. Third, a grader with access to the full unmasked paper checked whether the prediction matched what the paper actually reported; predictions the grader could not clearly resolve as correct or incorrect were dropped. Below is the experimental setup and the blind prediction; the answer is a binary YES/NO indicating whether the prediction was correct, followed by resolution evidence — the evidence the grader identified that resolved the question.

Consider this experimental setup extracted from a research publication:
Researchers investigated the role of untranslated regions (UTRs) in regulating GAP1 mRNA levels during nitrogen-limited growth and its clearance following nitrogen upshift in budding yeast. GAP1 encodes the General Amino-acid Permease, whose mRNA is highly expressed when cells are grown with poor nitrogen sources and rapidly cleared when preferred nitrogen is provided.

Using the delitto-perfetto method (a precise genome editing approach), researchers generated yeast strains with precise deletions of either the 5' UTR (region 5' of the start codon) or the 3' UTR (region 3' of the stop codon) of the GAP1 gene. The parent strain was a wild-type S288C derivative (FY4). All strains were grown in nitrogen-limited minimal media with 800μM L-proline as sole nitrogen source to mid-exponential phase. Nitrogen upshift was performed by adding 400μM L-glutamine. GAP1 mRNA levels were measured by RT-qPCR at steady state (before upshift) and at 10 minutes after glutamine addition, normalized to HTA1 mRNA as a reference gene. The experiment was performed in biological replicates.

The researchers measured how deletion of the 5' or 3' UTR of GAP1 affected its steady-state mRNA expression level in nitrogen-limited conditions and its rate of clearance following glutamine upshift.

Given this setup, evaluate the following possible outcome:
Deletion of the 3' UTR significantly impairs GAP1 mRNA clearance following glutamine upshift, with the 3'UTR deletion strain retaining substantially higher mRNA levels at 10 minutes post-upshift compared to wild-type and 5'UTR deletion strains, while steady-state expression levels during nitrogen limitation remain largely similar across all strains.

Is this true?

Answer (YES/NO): NO